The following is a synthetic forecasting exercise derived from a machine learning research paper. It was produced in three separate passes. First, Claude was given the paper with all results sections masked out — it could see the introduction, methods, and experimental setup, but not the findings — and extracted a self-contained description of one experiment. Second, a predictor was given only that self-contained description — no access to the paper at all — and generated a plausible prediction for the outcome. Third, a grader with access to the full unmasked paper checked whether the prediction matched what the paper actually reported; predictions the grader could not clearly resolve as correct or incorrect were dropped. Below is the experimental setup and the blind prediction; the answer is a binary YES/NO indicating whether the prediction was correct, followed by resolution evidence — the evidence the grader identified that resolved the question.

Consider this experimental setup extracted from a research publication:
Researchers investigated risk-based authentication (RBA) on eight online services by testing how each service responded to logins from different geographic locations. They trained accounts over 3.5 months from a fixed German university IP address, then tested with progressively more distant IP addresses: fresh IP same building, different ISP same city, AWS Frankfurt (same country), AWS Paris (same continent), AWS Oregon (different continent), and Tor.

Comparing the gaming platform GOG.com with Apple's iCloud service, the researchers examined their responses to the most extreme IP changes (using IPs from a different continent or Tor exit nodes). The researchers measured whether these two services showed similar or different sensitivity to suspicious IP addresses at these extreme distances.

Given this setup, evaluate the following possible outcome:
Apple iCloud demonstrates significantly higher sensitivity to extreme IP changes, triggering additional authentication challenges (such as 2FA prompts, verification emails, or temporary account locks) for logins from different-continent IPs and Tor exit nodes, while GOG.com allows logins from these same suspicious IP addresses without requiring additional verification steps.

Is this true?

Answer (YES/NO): NO